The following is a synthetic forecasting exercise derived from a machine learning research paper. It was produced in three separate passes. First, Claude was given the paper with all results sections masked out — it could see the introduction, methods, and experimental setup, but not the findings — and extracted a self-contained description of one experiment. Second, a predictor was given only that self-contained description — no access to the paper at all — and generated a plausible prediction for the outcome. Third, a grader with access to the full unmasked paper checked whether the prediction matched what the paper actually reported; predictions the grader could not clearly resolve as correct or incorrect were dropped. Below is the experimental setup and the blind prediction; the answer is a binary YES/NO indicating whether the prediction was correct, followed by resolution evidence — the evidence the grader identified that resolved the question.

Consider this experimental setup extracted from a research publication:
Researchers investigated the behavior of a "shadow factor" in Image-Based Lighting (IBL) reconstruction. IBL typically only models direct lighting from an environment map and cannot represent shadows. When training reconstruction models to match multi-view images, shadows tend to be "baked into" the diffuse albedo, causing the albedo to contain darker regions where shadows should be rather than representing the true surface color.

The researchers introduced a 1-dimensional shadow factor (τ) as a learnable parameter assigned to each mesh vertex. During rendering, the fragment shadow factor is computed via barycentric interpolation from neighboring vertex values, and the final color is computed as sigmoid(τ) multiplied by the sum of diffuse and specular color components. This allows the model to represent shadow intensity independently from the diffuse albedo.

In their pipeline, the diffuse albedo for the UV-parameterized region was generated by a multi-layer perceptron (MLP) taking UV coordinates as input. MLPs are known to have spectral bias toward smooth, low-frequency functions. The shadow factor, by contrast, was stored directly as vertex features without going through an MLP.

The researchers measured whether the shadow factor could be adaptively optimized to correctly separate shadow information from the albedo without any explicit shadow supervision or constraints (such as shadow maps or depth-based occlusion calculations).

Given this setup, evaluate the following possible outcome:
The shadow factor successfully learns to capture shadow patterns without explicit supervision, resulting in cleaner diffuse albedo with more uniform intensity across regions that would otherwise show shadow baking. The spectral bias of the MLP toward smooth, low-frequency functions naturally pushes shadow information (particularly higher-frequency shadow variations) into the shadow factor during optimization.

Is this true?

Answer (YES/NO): YES